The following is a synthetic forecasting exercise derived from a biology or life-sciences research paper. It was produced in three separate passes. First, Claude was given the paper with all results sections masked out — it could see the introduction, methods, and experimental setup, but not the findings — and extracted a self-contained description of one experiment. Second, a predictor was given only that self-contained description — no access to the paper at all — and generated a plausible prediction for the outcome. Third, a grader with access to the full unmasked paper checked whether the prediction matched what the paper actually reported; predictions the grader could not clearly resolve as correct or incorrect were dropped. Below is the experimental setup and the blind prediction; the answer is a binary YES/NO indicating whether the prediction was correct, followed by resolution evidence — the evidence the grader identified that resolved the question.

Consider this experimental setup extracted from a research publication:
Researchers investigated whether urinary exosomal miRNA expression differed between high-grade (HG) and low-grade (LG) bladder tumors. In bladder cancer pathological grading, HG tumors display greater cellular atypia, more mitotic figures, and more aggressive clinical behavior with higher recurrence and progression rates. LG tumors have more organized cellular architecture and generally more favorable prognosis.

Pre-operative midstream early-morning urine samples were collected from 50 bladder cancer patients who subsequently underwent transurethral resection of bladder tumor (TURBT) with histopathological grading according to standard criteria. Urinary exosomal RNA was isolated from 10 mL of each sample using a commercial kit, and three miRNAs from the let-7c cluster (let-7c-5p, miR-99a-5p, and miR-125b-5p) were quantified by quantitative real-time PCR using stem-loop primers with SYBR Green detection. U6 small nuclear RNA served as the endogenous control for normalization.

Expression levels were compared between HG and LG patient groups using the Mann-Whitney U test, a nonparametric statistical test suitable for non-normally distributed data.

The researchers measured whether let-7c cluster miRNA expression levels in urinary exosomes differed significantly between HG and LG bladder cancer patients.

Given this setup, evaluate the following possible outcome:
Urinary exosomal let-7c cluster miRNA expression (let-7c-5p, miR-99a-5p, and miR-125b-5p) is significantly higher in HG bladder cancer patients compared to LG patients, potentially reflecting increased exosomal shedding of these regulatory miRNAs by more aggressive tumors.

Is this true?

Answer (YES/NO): NO